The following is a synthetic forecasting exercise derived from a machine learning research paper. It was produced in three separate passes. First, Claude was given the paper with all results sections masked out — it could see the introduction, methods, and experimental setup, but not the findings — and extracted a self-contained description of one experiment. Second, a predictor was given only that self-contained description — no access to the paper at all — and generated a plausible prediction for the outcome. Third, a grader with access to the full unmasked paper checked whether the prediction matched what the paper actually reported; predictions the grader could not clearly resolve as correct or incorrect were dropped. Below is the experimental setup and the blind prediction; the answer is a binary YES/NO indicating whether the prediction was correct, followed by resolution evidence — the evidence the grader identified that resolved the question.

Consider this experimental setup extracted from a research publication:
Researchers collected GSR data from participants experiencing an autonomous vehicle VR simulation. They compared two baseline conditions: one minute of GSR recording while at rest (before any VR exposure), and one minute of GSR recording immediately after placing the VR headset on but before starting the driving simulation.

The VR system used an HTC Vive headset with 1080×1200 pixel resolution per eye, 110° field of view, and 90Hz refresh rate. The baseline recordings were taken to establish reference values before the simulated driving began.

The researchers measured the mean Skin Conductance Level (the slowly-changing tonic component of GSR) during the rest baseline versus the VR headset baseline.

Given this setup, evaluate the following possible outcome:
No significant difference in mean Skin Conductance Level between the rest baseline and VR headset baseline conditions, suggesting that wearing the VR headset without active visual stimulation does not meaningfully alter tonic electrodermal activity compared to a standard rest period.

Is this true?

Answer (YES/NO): NO